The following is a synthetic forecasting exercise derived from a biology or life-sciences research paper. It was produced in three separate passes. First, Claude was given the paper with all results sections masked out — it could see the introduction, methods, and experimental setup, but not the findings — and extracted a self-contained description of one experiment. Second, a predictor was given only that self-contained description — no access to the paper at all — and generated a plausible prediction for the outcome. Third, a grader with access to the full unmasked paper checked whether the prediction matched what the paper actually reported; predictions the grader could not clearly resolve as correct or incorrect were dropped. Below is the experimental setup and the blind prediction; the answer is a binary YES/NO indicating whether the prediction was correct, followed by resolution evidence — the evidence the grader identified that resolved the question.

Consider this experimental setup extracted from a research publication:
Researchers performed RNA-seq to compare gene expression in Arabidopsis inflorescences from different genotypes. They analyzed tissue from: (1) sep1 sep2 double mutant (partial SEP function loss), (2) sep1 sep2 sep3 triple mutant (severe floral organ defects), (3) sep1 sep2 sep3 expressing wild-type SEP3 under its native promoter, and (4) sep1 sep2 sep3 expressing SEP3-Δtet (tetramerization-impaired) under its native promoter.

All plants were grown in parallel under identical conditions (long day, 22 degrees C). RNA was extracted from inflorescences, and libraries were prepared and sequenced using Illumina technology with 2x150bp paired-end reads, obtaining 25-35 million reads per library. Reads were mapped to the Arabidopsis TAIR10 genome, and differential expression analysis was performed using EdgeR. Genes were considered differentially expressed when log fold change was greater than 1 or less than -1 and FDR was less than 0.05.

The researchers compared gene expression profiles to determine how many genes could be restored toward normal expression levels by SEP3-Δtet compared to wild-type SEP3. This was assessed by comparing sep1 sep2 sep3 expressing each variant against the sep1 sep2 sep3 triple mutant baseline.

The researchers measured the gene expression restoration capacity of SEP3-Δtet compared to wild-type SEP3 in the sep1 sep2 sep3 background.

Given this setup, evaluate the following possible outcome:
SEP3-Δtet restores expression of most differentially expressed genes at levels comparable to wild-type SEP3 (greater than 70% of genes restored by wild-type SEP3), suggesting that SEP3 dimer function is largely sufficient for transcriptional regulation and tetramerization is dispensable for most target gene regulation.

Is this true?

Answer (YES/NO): NO